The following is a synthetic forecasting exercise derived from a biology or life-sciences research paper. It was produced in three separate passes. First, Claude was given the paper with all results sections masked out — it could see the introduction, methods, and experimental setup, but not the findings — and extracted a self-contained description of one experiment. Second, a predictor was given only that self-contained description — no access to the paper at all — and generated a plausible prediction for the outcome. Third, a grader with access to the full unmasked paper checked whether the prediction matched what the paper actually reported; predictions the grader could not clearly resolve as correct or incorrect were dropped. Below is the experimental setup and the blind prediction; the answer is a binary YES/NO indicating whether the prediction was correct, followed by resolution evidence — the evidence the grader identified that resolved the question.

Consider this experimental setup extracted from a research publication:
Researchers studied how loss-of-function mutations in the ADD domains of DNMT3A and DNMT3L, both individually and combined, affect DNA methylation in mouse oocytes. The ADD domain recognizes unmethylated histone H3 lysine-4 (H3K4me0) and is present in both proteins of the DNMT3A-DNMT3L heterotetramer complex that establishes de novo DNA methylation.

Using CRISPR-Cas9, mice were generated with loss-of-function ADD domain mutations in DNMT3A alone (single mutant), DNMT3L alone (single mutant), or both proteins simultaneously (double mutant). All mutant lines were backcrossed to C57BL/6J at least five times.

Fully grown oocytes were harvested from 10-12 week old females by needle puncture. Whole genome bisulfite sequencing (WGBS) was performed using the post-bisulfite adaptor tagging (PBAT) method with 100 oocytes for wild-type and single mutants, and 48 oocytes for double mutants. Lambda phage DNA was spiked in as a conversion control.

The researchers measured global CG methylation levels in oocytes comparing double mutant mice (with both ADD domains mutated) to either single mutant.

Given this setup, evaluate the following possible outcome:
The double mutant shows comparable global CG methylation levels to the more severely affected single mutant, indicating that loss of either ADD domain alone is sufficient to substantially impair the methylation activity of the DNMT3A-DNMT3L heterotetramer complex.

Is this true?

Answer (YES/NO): NO